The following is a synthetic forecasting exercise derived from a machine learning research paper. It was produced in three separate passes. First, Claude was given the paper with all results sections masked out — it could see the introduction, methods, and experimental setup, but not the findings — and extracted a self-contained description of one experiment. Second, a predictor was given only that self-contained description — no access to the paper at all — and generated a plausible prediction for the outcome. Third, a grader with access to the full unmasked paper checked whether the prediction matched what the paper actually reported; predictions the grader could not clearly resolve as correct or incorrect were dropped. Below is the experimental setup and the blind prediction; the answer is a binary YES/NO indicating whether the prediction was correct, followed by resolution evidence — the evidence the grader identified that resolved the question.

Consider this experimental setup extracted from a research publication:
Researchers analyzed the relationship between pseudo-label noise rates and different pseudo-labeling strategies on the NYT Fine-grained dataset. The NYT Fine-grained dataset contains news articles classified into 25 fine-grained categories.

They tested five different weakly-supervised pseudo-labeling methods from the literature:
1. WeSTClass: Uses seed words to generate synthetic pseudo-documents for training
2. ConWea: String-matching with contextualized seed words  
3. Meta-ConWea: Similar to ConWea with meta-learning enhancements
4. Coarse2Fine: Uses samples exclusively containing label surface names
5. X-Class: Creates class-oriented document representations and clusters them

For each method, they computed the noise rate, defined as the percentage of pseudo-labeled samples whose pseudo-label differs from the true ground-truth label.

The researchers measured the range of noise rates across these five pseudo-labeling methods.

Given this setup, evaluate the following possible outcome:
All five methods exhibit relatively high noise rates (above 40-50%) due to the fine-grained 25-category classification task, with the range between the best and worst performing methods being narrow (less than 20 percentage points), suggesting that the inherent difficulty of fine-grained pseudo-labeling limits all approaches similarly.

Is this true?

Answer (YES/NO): NO